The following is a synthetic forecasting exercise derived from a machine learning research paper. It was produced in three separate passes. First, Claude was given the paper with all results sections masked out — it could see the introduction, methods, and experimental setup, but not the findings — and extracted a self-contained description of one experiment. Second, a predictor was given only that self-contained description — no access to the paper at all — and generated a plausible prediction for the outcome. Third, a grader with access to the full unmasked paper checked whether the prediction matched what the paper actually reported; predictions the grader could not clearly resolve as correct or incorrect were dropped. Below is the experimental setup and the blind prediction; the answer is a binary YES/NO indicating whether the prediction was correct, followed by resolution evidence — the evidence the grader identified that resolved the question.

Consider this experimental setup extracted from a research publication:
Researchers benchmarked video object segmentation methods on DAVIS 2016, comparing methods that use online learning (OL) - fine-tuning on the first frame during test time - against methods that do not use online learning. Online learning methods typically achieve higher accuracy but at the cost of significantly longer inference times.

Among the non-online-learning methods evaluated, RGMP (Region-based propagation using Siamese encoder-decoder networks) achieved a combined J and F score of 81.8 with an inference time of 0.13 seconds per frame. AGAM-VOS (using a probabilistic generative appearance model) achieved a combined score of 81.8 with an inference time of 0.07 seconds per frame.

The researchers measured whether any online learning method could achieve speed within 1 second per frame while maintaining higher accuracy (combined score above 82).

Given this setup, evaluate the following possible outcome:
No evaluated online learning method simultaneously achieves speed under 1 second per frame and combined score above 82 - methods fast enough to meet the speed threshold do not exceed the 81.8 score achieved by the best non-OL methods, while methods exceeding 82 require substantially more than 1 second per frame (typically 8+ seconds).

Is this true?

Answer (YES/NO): NO